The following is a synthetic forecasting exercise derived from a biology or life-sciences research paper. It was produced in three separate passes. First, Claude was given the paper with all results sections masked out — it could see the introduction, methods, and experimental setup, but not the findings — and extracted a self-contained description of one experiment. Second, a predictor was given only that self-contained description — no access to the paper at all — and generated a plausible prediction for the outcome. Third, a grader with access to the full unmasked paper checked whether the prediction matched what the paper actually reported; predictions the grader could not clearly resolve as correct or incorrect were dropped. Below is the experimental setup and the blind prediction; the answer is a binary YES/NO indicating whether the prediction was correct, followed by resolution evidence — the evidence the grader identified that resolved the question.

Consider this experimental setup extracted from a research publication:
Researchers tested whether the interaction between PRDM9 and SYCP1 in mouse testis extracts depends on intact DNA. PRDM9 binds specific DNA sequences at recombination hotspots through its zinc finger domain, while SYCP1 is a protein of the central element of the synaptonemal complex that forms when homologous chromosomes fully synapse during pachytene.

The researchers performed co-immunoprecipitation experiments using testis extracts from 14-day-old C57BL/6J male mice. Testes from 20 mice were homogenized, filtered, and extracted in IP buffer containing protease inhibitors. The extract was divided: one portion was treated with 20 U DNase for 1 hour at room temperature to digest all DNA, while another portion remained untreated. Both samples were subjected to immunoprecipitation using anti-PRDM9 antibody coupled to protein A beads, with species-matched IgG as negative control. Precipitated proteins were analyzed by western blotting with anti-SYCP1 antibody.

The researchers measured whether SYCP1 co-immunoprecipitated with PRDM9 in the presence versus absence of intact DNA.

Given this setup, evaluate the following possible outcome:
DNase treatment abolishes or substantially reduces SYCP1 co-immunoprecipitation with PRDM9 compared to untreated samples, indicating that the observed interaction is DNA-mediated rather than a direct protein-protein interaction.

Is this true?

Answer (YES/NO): NO